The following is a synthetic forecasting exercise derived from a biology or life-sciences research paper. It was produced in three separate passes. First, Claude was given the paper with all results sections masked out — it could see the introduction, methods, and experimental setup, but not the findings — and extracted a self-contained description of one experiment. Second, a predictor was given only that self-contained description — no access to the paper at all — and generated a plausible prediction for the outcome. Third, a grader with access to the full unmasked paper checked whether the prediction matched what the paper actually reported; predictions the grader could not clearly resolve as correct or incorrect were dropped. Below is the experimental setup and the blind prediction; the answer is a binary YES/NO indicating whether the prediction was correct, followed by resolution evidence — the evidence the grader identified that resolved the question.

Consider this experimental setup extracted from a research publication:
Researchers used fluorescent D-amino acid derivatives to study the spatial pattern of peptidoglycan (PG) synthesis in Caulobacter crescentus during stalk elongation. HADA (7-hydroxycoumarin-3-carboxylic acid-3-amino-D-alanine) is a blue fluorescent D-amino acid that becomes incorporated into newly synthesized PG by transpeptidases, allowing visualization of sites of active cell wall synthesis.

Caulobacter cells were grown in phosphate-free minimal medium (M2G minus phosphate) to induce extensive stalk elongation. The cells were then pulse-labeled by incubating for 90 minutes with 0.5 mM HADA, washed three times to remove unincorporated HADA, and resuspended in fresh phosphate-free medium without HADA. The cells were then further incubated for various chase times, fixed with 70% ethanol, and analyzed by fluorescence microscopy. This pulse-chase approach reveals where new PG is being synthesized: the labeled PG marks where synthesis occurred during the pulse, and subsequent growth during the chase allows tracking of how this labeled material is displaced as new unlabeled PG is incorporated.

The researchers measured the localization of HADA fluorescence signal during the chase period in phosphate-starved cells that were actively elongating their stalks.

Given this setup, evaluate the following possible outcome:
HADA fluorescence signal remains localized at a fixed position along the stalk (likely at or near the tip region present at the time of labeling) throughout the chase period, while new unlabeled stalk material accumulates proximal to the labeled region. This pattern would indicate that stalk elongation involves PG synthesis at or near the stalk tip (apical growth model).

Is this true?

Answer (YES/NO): NO